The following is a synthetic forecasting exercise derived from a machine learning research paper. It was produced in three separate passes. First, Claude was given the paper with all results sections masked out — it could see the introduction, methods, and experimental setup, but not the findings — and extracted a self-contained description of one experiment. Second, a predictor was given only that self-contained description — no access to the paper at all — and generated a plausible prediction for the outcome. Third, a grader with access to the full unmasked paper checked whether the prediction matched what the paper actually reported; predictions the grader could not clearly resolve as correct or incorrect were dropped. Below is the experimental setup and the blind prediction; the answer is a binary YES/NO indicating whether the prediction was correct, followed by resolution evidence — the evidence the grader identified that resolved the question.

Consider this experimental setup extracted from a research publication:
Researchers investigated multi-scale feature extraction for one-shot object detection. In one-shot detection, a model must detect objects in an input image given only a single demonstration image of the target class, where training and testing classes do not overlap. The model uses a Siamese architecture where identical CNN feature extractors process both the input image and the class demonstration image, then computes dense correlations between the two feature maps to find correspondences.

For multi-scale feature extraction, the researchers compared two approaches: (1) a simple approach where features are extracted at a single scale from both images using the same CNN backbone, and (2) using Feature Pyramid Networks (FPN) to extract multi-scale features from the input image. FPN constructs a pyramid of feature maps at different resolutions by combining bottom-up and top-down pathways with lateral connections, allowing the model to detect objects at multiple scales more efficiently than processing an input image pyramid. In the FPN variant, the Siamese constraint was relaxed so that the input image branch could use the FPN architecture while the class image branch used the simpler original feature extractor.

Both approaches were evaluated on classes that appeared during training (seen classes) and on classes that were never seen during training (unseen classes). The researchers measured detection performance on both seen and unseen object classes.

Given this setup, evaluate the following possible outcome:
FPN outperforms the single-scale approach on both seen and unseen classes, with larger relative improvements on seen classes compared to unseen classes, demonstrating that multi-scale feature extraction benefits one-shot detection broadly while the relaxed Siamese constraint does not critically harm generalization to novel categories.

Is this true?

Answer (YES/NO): NO